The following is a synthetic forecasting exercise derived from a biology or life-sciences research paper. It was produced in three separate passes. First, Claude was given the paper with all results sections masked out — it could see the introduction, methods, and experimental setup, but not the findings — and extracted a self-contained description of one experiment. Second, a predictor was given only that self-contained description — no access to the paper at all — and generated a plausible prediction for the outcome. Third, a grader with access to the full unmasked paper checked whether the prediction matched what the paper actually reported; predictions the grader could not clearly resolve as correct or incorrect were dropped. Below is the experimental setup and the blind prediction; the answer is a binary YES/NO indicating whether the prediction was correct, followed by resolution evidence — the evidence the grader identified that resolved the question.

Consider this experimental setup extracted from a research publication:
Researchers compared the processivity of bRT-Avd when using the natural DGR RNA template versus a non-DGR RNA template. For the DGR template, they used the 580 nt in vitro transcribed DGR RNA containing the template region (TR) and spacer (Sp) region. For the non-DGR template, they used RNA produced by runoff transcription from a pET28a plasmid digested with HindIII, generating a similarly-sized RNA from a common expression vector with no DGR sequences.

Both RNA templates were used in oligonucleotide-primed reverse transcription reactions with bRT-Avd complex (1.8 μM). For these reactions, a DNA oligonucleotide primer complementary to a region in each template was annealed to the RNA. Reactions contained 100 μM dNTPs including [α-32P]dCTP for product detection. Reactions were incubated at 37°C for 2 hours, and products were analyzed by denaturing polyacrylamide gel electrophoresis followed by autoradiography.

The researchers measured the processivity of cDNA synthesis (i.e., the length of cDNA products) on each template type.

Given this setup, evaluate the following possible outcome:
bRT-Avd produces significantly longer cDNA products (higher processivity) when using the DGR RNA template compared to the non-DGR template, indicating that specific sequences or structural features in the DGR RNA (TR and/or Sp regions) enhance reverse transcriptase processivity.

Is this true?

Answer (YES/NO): YES